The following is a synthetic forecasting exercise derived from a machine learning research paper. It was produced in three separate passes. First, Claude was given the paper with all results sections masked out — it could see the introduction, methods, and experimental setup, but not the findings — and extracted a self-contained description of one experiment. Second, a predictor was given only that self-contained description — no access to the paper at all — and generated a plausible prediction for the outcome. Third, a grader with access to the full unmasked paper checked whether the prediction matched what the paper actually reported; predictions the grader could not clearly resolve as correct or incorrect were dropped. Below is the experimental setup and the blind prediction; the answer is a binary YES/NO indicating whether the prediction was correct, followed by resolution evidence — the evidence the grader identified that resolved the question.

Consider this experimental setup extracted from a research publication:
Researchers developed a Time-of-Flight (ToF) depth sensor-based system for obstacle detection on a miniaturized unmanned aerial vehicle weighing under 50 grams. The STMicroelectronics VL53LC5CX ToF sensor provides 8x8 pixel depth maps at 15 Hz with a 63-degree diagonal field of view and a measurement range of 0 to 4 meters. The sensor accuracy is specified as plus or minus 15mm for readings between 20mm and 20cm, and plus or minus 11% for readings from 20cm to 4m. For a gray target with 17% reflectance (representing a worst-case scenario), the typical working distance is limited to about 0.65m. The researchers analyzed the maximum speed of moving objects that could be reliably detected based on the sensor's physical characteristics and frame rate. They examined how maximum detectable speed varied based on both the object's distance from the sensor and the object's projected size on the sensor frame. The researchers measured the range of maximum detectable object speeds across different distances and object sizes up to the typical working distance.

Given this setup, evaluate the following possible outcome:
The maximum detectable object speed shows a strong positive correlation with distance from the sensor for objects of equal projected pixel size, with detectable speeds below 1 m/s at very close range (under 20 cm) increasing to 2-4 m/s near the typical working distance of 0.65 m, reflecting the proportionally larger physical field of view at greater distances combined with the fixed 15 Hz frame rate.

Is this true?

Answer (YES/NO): NO